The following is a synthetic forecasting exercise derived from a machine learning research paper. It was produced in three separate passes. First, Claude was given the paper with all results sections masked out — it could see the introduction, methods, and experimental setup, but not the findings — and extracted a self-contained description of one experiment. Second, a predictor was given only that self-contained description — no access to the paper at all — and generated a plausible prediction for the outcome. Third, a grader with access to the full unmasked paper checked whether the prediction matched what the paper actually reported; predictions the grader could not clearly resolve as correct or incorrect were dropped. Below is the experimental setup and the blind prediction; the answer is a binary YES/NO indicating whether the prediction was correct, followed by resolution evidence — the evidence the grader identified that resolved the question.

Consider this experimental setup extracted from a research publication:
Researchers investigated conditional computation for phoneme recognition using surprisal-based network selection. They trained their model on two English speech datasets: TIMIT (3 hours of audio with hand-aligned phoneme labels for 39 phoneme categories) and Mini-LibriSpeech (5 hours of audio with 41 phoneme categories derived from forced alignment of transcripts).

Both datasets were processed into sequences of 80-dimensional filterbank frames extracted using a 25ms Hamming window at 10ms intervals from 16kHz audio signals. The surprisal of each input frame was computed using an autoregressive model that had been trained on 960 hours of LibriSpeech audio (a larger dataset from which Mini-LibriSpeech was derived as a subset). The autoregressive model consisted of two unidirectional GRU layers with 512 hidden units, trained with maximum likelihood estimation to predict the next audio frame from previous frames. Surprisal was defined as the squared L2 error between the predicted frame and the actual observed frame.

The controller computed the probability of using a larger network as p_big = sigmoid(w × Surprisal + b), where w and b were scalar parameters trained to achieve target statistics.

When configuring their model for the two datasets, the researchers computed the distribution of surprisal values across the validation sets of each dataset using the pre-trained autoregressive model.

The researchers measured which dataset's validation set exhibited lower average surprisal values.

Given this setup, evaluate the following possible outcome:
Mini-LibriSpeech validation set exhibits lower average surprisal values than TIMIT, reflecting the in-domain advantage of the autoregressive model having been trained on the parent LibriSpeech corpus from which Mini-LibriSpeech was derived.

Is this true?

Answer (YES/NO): YES